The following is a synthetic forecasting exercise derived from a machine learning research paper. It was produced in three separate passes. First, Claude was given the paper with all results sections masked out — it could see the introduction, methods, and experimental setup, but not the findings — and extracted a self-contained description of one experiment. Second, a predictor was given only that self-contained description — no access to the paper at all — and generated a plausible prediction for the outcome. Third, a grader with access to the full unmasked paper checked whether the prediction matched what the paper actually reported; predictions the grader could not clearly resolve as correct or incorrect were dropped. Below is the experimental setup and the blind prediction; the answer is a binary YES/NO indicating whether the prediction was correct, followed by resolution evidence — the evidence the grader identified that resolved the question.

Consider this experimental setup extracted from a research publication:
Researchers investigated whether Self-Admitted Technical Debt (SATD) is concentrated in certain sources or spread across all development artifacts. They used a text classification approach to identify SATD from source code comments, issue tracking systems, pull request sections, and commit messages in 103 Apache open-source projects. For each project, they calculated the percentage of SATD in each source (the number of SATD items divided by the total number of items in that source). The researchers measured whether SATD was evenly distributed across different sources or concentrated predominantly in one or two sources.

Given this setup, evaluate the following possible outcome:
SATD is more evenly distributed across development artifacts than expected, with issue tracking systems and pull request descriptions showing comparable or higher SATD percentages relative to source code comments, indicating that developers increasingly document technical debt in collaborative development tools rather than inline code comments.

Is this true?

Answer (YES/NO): YES